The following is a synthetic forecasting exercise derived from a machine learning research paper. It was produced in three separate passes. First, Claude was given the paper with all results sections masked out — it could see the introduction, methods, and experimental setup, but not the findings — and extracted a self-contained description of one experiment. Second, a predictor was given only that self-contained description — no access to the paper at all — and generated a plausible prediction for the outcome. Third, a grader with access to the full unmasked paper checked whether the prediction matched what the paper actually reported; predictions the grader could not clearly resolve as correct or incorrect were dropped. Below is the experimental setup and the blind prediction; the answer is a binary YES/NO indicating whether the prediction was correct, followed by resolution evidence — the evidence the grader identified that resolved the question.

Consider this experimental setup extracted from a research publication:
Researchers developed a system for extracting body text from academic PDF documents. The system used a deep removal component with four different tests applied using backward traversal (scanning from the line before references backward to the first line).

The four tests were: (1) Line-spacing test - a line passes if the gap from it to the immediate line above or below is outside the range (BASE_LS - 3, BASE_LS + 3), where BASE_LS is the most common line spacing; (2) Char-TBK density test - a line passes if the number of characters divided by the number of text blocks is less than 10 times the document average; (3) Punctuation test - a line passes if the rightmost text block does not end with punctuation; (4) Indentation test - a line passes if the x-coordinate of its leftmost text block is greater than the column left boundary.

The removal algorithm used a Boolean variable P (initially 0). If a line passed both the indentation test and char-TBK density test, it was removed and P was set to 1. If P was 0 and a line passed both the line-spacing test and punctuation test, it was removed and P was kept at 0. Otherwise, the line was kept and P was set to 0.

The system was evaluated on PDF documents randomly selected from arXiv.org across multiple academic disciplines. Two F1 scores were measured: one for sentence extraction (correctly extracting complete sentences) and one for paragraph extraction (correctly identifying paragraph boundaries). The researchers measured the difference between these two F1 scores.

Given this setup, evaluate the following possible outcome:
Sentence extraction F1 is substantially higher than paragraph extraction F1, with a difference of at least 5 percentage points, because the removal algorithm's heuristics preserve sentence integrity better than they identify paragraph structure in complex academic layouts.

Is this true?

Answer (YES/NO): NO